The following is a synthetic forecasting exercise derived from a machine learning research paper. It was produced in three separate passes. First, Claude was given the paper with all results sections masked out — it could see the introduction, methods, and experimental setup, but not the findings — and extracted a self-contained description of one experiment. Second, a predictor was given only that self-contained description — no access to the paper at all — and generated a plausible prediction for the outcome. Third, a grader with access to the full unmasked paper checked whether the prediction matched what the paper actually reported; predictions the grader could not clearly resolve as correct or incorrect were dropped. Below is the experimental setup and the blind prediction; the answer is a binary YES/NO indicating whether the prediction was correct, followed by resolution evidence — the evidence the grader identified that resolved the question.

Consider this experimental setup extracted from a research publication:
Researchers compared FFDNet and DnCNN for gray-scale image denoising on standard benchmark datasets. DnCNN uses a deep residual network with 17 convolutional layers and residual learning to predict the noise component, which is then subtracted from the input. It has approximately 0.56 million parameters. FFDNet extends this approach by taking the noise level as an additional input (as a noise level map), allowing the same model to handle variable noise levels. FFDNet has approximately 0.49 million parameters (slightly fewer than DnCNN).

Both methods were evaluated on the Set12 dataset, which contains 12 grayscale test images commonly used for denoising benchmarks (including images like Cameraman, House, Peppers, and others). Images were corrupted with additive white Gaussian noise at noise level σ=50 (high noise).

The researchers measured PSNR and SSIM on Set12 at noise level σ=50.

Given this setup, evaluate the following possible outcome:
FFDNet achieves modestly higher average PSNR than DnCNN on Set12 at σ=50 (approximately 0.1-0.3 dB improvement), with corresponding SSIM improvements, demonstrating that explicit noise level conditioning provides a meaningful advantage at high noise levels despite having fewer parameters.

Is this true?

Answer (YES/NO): YES